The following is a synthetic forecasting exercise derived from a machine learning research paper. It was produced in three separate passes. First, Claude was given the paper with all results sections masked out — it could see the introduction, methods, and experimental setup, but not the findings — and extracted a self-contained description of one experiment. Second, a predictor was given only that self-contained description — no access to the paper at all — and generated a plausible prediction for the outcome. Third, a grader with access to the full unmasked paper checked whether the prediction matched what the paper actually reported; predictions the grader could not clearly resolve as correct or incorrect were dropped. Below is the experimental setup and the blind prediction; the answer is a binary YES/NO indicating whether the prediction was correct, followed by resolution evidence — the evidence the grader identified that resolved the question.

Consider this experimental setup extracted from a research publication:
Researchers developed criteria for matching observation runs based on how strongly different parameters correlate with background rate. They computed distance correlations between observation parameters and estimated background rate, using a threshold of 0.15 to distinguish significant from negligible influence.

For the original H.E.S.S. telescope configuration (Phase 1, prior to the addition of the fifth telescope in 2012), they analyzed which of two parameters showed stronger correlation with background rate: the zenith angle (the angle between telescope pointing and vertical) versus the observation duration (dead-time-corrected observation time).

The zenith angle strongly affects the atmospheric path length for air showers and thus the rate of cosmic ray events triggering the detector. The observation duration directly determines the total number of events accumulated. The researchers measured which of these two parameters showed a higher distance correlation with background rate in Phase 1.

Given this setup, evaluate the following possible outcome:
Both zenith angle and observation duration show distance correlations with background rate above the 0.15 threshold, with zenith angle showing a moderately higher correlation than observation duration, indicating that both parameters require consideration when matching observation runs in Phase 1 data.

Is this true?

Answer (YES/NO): NO